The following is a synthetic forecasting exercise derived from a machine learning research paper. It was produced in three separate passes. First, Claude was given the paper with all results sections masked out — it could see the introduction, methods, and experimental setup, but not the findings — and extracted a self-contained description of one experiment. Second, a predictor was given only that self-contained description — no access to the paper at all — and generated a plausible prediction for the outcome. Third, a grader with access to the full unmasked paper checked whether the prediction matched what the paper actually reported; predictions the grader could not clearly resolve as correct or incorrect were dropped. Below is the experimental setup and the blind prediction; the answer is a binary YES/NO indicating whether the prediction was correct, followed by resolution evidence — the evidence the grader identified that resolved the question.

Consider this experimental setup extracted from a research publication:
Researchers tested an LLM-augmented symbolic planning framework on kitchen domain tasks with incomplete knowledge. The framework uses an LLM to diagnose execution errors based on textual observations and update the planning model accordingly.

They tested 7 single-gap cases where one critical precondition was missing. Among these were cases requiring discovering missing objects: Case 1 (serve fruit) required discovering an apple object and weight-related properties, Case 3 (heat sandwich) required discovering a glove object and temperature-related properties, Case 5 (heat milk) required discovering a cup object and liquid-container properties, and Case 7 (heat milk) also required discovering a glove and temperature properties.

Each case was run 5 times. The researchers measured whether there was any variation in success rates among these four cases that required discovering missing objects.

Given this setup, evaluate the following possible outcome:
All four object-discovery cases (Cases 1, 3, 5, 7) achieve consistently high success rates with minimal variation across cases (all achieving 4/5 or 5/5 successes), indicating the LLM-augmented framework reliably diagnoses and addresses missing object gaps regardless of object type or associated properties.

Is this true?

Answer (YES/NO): YES